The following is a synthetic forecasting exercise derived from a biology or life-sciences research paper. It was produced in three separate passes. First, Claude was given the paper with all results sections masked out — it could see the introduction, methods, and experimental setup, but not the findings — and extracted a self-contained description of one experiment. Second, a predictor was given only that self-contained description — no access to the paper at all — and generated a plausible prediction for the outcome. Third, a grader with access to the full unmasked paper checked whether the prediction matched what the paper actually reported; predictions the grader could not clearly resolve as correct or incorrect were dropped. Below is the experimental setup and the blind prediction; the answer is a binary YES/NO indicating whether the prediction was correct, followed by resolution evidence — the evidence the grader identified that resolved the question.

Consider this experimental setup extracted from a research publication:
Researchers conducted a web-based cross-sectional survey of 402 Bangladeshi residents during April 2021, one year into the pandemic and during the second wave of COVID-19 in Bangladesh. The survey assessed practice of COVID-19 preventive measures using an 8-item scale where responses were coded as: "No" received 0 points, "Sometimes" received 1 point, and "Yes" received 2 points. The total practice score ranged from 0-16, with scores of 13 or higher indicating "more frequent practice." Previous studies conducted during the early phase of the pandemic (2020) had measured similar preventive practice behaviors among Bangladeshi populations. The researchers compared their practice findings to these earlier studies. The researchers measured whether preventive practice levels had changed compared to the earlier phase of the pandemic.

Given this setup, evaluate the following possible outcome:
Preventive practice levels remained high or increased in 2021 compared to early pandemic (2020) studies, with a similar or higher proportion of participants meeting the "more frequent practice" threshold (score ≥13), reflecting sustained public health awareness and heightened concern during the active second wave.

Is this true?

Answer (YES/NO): YES